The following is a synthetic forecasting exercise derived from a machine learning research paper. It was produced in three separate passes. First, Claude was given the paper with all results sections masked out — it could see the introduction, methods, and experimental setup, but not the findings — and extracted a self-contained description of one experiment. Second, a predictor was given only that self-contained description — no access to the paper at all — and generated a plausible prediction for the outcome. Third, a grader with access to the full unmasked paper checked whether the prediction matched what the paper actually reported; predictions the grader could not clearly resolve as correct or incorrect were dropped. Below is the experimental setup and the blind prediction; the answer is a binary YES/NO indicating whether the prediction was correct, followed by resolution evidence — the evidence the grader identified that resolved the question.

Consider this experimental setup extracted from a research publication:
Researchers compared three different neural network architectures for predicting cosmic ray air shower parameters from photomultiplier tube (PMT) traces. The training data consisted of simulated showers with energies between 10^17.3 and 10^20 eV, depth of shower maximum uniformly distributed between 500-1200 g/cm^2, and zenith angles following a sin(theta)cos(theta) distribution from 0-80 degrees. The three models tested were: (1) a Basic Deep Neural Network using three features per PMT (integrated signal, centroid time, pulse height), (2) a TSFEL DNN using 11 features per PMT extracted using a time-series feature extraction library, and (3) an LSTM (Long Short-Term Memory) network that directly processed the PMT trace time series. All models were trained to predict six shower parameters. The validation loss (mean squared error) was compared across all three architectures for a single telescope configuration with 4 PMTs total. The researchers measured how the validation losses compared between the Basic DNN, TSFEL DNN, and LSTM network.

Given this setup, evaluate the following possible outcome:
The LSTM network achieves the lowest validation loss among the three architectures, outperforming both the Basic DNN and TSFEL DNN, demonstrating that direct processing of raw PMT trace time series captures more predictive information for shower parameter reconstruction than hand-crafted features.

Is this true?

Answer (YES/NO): YES